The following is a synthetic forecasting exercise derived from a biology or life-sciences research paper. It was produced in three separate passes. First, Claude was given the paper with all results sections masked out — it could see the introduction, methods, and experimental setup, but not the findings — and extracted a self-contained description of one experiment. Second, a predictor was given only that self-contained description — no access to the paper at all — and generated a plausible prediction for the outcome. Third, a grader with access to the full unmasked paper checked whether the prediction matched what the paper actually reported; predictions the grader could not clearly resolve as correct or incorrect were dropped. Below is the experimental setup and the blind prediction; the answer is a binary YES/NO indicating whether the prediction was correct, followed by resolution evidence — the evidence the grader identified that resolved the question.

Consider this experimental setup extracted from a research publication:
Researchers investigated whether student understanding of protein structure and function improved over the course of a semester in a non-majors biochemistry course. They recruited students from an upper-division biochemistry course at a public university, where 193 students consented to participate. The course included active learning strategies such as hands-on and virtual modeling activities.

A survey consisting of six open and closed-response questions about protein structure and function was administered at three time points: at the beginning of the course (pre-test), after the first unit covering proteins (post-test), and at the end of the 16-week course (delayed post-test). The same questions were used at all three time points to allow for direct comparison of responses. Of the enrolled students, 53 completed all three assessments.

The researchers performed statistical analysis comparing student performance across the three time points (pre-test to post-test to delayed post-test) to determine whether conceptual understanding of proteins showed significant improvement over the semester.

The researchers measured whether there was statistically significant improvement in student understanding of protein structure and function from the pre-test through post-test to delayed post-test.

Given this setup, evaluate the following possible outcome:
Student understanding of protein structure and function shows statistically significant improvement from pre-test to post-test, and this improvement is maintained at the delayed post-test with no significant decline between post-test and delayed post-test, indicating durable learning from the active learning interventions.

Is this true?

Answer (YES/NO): NO